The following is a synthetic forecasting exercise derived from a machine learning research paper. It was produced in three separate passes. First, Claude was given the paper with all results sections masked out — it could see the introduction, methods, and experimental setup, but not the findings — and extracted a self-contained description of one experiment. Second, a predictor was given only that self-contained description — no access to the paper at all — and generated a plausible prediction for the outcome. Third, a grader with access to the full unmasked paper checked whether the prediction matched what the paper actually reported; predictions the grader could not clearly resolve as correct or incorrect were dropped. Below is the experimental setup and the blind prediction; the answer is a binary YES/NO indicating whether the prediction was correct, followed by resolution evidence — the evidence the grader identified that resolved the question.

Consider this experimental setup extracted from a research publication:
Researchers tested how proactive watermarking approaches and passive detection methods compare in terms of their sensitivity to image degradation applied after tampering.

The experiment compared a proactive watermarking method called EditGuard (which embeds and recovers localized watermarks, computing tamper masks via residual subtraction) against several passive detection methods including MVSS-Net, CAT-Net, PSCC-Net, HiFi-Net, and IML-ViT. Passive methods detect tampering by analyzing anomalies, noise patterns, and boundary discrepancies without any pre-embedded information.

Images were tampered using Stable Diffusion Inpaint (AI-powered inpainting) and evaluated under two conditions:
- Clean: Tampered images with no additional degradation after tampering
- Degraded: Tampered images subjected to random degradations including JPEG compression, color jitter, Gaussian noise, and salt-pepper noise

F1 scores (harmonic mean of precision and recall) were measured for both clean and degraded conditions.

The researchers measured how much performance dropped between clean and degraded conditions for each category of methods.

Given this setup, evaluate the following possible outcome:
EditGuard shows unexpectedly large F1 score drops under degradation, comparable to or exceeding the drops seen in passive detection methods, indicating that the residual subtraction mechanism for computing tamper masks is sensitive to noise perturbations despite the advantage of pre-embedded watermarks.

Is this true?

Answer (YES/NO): YES